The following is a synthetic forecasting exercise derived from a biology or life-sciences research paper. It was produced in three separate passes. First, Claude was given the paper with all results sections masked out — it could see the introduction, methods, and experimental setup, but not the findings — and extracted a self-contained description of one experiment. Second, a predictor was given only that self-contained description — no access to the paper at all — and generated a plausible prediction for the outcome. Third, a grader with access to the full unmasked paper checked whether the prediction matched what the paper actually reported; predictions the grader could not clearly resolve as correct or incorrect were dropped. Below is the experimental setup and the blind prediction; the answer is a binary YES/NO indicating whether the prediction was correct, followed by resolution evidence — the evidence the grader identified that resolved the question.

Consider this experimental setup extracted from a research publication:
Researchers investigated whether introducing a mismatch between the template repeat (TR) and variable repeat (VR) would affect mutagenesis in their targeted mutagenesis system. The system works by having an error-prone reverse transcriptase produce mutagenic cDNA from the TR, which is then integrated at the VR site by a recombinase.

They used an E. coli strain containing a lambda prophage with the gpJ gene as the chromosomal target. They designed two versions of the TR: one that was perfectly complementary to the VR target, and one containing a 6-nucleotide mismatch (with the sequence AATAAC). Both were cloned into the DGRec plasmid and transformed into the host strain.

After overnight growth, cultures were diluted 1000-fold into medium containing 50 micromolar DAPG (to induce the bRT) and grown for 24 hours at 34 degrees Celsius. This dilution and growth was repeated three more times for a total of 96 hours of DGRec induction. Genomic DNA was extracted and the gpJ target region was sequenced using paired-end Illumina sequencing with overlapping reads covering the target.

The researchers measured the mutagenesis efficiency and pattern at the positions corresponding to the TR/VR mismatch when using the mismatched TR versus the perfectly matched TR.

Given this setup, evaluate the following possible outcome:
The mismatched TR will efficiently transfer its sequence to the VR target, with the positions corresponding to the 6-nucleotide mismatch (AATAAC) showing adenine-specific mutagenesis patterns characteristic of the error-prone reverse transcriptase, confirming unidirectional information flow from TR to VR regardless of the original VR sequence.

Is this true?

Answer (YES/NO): YES